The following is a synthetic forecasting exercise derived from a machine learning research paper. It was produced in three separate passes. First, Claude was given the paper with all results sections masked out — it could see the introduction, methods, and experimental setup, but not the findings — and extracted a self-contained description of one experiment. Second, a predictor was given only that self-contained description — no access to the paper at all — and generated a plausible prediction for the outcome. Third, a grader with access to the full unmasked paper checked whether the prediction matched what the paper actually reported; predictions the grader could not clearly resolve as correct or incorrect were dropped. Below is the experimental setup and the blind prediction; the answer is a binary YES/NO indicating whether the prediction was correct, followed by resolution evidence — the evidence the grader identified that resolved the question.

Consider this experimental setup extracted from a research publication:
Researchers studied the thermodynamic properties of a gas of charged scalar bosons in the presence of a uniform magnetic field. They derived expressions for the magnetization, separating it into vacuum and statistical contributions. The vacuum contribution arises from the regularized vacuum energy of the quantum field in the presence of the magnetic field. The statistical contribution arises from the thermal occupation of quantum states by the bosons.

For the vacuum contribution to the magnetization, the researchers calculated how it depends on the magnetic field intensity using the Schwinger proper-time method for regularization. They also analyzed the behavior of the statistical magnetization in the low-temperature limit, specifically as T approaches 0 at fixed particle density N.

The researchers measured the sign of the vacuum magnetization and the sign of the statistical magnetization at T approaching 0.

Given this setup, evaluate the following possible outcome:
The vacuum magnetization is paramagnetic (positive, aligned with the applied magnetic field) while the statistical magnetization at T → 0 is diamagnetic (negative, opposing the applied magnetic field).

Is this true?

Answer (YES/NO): YES